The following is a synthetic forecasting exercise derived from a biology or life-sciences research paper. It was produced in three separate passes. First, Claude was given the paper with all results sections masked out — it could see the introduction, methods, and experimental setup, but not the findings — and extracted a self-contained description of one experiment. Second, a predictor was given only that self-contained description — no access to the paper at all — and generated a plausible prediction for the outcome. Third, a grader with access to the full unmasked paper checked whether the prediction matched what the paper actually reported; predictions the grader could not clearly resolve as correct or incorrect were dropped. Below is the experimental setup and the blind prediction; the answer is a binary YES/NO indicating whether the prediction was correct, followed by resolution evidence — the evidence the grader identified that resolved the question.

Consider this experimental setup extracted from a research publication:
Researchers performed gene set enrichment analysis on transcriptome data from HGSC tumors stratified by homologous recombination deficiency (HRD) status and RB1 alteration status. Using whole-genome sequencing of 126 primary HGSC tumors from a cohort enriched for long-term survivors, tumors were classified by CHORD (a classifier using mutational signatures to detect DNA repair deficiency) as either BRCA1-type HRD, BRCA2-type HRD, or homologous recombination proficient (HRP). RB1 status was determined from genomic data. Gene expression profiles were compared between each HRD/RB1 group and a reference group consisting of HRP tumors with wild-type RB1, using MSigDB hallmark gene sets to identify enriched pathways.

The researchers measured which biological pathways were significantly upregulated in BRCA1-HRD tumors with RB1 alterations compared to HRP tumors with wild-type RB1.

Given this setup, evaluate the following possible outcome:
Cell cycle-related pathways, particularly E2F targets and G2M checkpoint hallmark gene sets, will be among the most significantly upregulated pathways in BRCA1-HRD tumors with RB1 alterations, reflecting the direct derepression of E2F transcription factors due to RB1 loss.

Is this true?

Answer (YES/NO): NO